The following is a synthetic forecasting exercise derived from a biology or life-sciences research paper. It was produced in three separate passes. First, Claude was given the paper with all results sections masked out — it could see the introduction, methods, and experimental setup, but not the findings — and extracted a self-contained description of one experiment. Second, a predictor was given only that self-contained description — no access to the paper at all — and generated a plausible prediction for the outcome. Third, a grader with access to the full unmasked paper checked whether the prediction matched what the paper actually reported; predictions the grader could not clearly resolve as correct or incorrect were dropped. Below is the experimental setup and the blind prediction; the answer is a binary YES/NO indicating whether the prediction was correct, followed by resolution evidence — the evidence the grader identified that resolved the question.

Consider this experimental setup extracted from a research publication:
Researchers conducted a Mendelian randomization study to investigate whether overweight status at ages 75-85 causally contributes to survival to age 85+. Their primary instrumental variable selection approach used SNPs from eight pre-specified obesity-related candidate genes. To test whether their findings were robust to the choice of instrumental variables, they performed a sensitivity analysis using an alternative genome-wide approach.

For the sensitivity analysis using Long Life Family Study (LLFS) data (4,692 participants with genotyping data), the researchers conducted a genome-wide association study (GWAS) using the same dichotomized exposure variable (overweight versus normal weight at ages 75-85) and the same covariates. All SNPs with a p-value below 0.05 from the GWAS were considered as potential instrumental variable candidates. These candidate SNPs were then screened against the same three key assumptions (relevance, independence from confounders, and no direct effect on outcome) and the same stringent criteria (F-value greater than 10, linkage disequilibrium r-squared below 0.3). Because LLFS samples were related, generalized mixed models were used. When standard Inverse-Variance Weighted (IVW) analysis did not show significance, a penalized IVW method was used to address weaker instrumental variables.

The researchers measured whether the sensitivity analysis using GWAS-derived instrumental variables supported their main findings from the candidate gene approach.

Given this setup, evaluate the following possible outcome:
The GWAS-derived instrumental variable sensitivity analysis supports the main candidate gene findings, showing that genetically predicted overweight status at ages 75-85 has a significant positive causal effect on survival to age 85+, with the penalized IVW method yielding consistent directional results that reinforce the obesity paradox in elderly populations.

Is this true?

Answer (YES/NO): NO